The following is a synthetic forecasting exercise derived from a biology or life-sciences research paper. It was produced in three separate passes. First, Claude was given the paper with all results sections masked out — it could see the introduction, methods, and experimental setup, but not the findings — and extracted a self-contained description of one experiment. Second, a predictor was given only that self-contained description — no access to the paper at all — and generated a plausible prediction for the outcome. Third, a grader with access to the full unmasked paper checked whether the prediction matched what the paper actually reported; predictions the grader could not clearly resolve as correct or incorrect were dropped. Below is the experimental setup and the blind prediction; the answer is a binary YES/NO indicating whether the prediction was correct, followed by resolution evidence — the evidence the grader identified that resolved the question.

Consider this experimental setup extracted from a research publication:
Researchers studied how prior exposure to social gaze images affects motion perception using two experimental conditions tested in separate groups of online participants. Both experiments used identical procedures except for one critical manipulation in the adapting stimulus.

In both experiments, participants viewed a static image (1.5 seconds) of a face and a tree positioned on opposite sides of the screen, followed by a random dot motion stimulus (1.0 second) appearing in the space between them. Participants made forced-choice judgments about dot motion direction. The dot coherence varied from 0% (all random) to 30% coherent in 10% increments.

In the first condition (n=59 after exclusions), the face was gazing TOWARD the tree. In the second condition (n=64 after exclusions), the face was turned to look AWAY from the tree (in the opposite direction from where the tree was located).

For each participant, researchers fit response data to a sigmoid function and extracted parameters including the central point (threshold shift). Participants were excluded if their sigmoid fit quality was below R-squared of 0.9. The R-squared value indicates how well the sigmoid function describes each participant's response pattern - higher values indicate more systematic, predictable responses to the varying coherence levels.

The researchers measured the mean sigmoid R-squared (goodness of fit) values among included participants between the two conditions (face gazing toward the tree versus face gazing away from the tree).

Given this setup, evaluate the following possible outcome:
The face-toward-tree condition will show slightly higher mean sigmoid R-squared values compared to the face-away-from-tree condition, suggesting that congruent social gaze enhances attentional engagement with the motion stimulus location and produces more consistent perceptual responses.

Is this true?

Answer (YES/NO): NO